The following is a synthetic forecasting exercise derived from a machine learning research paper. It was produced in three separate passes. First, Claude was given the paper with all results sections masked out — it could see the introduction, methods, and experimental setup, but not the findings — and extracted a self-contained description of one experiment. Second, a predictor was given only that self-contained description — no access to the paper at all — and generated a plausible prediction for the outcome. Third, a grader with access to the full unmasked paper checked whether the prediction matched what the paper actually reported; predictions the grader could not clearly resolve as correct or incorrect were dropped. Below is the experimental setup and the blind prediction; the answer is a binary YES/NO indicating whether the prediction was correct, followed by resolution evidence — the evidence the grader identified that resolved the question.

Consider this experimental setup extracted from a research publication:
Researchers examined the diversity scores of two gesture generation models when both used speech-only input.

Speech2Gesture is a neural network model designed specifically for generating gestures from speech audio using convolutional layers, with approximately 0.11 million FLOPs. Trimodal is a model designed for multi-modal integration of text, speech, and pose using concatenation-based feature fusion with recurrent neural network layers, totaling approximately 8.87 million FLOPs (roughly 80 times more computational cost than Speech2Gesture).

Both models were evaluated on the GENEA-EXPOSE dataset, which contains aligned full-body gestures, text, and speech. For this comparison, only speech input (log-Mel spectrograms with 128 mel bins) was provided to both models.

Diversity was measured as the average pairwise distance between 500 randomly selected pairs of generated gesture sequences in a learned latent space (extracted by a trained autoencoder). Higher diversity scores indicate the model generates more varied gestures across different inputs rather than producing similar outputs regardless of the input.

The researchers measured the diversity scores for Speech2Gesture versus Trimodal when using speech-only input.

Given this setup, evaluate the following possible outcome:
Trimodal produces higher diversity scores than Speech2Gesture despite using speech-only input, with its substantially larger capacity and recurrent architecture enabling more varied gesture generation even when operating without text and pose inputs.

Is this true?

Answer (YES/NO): YES